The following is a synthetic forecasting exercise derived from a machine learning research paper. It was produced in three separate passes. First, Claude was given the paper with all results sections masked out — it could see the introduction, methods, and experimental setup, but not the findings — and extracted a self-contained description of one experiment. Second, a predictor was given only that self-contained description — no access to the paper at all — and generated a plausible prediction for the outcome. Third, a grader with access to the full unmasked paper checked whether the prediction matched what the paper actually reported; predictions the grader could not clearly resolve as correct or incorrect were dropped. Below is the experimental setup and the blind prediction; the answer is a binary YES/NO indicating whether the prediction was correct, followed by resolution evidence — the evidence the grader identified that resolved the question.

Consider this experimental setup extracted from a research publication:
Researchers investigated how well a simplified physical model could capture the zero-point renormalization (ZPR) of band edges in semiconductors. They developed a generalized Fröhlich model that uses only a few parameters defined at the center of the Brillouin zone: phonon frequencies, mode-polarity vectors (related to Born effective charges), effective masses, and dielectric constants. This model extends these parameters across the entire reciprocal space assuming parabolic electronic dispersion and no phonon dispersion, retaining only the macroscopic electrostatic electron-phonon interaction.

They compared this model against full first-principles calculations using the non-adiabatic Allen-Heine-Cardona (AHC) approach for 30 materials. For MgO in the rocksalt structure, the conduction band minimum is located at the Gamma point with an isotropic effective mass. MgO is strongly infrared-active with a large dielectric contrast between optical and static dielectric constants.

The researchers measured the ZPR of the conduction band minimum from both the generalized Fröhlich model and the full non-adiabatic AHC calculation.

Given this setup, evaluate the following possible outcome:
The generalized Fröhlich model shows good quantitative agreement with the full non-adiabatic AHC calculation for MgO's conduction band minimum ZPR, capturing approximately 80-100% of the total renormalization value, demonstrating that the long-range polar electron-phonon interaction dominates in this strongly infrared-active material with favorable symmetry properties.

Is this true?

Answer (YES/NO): NO